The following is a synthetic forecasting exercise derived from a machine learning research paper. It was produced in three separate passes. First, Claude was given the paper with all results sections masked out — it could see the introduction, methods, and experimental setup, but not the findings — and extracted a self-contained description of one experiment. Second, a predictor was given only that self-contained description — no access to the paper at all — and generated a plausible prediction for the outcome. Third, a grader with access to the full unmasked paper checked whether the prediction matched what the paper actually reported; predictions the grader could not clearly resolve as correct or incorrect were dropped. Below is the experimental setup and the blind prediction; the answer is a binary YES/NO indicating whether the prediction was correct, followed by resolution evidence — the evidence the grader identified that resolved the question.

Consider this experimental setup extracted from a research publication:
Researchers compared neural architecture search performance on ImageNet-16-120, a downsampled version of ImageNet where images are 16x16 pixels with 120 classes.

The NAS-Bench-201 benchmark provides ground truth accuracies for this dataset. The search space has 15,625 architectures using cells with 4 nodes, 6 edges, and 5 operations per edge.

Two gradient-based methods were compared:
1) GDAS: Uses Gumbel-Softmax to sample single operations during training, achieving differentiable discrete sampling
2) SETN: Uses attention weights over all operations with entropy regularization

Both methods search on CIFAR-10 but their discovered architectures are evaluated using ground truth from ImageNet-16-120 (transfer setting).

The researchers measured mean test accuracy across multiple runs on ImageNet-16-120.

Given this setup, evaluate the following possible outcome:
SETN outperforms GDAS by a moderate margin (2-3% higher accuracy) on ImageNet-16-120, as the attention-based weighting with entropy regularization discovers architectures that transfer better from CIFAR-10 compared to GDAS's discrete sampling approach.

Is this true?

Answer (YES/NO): NO